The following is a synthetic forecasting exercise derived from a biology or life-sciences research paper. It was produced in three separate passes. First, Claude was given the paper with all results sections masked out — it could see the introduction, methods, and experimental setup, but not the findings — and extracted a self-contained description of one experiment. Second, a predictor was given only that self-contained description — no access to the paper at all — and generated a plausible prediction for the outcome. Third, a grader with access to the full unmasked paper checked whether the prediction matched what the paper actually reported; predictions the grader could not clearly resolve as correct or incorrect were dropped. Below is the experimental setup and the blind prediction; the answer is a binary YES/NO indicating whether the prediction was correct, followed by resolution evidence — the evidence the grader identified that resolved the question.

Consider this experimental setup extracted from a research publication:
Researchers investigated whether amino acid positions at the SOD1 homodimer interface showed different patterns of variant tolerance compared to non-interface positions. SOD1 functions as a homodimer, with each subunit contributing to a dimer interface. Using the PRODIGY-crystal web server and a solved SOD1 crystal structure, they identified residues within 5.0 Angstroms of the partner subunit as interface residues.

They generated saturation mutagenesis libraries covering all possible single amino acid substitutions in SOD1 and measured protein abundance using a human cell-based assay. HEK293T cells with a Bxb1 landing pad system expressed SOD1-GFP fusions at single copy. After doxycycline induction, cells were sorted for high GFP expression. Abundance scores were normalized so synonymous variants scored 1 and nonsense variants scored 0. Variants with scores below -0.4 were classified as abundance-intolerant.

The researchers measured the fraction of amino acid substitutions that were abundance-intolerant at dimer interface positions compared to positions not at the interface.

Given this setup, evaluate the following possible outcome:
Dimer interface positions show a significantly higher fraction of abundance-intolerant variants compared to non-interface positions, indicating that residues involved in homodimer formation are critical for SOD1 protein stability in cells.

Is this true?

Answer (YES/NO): YES